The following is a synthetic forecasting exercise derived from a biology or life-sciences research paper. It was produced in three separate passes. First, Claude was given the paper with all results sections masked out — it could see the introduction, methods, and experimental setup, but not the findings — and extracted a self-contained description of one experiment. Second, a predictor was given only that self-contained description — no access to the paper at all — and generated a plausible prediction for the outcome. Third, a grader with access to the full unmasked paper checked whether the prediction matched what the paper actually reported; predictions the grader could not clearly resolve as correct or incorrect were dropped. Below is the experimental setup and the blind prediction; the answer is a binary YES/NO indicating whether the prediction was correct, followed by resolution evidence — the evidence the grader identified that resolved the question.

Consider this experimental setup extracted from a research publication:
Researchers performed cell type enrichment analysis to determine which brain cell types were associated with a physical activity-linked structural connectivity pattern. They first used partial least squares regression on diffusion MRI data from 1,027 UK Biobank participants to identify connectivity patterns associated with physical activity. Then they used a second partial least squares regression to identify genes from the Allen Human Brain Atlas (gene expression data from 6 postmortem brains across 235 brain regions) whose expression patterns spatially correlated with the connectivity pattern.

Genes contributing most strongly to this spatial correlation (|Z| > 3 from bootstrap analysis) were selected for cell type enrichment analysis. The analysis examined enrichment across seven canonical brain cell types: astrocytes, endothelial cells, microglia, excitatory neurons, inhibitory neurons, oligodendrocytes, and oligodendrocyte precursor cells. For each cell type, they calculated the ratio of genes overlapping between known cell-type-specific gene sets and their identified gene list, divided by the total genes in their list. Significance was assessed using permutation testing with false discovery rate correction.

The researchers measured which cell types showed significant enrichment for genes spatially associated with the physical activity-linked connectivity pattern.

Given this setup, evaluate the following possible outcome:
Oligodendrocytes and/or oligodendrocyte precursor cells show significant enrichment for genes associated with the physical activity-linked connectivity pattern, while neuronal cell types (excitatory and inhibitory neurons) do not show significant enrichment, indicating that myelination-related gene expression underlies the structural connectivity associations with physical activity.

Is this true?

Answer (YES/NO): NO